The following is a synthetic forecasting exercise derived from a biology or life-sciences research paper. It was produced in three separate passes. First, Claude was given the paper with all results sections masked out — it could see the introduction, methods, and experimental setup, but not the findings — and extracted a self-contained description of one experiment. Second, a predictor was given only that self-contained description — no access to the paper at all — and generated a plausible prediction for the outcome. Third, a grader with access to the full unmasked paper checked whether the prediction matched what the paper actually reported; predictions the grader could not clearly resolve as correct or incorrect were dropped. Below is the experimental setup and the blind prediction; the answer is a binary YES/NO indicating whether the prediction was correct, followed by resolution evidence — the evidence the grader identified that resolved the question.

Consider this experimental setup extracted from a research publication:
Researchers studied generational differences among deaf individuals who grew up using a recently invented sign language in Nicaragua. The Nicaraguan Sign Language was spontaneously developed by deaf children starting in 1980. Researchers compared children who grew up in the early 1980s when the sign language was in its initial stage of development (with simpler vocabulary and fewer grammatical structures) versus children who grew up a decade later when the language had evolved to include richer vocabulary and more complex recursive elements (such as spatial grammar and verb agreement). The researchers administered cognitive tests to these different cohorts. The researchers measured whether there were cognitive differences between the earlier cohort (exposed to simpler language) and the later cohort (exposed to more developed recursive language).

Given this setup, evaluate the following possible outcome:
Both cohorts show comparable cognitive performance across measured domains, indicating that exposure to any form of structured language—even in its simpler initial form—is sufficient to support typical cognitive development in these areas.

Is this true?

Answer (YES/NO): NO